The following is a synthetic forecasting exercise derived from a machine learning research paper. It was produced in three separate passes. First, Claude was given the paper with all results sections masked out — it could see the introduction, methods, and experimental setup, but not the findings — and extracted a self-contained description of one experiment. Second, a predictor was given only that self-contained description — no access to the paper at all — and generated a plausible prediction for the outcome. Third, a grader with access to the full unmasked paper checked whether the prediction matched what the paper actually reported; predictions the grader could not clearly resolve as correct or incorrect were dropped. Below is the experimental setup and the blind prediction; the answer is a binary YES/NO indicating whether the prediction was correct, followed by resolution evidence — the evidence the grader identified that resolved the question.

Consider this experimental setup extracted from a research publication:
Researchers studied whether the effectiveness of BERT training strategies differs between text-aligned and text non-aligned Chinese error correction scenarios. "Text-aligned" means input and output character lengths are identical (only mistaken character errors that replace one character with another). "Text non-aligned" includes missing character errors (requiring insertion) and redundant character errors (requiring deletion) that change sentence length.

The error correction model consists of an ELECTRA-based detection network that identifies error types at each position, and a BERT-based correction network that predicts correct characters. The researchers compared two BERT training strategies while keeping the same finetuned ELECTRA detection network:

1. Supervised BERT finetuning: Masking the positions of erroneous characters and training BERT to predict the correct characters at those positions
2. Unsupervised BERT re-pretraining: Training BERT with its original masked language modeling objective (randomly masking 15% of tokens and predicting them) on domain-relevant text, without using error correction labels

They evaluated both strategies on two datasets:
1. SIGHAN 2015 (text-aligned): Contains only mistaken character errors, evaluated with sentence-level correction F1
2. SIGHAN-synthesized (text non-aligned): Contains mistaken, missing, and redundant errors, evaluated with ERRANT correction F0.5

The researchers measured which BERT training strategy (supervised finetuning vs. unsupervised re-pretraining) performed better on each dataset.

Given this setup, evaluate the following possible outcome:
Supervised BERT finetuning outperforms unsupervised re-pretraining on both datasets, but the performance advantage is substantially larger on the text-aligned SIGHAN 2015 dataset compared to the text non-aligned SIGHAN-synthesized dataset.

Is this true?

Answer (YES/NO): NO